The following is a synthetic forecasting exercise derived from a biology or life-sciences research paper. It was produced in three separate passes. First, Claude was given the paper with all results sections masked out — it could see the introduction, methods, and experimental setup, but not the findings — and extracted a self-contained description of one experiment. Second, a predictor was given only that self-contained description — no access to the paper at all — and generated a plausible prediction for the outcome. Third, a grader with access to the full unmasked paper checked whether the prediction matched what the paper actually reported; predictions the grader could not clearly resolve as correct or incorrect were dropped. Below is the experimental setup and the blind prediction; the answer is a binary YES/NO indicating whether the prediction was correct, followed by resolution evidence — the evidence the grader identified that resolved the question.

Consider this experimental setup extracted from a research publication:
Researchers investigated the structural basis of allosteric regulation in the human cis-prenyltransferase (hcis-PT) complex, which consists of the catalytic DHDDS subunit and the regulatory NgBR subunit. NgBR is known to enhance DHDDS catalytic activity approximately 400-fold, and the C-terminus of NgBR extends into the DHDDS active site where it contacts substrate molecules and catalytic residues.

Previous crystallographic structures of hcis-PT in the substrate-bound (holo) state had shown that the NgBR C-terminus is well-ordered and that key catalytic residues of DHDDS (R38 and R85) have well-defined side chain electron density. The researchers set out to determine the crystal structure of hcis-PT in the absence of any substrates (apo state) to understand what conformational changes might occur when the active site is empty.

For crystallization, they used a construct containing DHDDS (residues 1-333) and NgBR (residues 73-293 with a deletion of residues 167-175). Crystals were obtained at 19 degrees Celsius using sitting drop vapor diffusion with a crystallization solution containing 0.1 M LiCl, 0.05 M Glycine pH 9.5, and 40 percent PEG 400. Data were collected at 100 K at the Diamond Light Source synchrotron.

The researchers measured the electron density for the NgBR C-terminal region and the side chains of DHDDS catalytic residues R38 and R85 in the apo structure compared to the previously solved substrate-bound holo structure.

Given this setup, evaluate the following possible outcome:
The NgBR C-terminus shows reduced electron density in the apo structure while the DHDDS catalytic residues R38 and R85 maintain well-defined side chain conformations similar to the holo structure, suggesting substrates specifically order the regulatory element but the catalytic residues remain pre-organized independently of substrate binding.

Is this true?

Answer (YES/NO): NO